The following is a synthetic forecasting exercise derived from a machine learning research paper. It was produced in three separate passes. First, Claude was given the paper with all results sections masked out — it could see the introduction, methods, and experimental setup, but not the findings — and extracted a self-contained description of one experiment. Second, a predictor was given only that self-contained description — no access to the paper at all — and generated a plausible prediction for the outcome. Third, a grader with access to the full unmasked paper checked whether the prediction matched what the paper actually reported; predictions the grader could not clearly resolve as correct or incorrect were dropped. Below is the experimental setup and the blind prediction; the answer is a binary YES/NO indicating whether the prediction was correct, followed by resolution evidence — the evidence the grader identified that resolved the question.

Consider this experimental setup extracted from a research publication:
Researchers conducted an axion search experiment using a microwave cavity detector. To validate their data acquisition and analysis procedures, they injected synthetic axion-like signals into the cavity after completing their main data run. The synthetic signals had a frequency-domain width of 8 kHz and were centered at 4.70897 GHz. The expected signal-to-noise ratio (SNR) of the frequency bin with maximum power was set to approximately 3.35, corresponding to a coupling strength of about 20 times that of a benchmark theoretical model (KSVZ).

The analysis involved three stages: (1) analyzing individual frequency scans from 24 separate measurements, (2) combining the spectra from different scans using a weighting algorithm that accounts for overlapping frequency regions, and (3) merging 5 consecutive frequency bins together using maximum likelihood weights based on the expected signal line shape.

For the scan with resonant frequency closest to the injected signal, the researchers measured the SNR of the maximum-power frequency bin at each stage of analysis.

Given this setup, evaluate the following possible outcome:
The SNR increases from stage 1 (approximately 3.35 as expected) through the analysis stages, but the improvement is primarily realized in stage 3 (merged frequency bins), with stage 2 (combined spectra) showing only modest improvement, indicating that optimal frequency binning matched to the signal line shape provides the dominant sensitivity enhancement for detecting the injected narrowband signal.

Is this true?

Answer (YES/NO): NO